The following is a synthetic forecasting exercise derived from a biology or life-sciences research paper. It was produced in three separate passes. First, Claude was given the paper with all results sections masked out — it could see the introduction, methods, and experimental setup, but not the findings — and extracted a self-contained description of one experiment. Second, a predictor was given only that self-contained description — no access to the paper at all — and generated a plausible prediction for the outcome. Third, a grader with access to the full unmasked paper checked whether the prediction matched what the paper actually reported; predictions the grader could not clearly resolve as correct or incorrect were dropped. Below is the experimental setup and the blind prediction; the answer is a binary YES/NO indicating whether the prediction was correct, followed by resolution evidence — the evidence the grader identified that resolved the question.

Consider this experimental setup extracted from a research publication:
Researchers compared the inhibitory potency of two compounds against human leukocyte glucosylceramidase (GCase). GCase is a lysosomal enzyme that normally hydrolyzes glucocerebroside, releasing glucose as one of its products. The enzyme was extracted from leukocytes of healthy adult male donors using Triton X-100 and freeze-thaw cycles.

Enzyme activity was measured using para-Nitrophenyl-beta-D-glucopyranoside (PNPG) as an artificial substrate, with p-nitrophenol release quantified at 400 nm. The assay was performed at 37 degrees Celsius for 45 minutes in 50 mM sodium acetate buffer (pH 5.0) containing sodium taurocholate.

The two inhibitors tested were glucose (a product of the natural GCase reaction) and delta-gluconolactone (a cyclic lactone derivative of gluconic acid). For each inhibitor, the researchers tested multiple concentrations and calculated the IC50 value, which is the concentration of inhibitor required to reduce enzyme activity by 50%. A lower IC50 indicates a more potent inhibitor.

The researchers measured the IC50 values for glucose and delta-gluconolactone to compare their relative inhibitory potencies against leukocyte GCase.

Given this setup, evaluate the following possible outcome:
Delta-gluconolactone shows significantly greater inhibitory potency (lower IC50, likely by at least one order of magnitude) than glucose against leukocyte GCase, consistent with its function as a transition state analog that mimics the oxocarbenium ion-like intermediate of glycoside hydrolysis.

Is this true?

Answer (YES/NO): YES